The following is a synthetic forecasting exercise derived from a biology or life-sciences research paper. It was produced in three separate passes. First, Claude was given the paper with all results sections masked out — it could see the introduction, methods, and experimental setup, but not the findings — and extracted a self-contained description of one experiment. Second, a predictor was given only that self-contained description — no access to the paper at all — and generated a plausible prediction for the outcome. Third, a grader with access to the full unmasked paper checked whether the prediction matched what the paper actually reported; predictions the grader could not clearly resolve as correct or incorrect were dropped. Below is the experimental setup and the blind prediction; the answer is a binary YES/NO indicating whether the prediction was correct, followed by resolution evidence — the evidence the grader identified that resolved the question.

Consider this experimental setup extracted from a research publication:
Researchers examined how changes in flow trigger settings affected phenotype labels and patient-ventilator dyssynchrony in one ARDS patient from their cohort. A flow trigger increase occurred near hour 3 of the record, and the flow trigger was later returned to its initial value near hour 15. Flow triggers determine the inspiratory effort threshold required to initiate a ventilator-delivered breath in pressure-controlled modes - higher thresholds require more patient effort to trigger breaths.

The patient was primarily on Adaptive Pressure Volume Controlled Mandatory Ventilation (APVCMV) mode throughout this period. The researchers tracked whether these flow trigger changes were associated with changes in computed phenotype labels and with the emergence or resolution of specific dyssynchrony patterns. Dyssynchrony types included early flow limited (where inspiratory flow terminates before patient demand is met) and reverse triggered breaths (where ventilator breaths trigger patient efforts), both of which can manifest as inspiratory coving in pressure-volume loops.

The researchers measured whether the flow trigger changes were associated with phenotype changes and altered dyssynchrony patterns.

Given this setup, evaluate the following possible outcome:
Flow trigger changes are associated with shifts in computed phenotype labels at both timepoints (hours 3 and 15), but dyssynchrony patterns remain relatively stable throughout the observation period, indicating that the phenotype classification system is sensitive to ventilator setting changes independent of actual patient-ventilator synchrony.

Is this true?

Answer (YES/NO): NO